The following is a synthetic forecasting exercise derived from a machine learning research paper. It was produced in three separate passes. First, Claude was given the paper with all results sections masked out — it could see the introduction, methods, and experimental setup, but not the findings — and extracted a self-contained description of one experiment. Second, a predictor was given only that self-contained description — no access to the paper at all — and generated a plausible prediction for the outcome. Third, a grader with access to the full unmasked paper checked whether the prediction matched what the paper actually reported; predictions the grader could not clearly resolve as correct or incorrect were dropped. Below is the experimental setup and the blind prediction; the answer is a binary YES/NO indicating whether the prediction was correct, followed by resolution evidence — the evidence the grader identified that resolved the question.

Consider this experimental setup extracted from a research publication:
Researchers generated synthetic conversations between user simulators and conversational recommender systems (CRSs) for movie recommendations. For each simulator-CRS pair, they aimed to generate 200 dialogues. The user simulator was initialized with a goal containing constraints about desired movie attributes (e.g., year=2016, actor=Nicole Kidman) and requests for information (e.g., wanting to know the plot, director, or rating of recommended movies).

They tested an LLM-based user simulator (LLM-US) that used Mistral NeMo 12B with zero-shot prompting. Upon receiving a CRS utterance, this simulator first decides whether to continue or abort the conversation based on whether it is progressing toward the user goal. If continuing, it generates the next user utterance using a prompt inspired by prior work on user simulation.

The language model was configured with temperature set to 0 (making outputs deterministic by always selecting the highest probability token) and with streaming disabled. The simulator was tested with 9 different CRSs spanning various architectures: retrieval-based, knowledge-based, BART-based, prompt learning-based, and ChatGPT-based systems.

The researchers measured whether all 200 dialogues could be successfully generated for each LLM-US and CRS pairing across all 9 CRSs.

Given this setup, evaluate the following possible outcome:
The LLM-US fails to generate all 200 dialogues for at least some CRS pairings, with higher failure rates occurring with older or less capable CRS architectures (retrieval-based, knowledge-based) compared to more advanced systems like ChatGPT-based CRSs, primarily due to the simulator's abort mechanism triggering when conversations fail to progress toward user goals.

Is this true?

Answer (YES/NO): NO